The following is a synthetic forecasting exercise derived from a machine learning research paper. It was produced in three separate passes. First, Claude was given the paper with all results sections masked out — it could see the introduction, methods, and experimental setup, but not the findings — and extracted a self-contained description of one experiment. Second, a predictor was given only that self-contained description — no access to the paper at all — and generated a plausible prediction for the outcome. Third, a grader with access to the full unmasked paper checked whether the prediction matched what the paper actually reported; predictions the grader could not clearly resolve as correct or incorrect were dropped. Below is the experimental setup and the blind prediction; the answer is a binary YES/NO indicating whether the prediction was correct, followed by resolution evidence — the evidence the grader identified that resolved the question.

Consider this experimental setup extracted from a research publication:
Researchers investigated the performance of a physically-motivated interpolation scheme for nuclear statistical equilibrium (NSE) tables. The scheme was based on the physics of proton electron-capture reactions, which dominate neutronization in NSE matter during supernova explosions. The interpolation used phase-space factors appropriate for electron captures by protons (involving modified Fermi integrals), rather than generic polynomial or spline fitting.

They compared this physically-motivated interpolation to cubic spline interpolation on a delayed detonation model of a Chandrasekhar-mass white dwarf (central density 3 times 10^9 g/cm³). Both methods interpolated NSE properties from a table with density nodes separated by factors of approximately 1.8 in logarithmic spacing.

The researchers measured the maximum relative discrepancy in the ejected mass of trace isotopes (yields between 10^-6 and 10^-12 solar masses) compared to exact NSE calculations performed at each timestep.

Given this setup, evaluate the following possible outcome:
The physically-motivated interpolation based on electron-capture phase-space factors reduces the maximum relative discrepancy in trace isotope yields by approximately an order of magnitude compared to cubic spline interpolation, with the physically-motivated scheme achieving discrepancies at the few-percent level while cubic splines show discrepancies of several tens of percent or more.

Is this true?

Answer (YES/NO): NO